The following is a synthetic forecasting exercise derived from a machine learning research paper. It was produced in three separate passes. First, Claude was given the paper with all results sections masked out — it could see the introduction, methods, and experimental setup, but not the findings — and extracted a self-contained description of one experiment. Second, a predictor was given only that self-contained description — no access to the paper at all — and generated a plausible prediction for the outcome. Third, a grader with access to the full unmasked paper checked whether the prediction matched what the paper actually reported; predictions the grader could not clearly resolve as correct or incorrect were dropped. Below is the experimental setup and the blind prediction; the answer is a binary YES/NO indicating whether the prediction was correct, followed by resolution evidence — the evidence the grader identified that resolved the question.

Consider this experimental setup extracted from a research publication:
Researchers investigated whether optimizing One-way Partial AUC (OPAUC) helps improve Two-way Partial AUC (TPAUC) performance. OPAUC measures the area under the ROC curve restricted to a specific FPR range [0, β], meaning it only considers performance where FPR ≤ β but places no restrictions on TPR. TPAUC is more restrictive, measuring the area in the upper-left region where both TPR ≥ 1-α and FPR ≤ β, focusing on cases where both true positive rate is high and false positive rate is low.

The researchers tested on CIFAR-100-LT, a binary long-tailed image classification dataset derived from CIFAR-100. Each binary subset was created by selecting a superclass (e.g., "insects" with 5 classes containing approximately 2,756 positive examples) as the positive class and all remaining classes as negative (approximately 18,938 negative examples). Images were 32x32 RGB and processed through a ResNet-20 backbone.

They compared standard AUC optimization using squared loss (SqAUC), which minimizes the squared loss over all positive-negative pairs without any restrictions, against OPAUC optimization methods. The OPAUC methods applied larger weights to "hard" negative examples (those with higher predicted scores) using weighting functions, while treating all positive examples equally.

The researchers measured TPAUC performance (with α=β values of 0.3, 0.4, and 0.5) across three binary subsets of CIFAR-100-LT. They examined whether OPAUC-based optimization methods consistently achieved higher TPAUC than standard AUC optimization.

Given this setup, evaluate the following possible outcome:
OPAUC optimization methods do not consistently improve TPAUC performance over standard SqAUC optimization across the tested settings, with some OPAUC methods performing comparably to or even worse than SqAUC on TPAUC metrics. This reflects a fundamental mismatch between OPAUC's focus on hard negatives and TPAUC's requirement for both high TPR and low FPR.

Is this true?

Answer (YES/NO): YES